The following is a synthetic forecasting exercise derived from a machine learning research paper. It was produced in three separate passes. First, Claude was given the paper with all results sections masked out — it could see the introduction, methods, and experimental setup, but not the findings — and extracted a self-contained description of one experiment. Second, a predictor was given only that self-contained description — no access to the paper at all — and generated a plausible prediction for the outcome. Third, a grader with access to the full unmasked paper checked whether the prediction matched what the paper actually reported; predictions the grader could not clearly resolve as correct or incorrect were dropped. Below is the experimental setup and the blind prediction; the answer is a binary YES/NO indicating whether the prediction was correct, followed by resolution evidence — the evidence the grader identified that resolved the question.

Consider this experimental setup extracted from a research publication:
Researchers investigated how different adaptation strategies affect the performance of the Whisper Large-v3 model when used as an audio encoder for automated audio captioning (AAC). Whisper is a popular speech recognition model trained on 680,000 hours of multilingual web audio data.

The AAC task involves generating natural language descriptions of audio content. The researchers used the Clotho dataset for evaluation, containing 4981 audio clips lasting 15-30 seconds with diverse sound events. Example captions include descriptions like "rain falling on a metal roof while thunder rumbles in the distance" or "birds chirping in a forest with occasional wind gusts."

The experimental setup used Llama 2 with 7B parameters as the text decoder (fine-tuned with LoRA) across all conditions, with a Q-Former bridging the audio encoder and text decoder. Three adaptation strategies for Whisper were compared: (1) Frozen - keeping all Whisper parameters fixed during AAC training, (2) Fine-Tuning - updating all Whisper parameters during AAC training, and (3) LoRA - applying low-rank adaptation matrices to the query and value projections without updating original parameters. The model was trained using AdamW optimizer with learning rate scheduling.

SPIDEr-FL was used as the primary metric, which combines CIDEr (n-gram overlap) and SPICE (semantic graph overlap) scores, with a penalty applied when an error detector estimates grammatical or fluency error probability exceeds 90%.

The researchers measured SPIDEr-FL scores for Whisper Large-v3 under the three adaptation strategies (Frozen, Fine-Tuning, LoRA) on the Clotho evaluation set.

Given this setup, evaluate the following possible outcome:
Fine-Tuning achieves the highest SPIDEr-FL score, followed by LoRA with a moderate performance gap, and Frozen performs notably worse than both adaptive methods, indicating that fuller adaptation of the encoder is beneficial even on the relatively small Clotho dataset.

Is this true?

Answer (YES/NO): NO